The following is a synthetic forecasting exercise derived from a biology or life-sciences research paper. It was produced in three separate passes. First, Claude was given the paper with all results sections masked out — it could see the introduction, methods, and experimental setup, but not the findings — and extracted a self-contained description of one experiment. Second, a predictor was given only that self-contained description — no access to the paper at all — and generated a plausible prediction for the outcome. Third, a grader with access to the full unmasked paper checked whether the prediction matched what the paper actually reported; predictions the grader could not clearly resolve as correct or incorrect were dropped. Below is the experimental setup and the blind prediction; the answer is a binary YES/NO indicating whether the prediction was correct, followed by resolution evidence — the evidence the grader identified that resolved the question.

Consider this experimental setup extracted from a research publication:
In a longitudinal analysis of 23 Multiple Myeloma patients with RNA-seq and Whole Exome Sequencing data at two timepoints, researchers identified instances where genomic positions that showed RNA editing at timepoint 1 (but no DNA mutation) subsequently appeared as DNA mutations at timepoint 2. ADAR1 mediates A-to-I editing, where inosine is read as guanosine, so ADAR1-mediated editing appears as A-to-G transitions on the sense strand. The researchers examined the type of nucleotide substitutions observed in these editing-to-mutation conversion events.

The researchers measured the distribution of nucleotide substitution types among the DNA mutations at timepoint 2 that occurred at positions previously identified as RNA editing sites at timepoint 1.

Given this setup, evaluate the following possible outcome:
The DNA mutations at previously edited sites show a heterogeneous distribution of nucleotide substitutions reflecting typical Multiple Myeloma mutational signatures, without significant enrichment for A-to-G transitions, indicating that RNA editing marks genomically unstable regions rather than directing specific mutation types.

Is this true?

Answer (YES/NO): NO